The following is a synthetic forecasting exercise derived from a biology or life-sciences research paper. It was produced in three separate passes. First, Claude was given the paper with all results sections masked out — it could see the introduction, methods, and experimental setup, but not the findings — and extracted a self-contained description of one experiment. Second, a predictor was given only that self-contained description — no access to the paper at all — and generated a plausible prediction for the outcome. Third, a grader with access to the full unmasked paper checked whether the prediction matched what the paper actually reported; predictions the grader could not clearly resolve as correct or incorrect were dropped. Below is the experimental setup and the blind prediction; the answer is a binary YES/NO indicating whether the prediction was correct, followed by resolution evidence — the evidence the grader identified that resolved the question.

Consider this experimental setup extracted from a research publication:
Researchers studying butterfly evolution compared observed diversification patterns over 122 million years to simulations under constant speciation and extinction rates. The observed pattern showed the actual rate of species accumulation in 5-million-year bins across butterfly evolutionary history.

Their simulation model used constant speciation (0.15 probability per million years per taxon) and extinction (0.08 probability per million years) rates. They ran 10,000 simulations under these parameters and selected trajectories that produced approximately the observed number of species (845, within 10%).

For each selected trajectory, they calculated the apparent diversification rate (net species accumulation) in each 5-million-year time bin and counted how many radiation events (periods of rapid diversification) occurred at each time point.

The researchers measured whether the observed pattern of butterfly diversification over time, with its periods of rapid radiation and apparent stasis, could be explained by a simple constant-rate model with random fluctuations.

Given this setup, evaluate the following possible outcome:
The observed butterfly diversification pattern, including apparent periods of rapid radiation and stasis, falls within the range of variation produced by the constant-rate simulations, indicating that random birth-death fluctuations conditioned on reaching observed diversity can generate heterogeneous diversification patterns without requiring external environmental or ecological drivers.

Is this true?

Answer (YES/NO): NO